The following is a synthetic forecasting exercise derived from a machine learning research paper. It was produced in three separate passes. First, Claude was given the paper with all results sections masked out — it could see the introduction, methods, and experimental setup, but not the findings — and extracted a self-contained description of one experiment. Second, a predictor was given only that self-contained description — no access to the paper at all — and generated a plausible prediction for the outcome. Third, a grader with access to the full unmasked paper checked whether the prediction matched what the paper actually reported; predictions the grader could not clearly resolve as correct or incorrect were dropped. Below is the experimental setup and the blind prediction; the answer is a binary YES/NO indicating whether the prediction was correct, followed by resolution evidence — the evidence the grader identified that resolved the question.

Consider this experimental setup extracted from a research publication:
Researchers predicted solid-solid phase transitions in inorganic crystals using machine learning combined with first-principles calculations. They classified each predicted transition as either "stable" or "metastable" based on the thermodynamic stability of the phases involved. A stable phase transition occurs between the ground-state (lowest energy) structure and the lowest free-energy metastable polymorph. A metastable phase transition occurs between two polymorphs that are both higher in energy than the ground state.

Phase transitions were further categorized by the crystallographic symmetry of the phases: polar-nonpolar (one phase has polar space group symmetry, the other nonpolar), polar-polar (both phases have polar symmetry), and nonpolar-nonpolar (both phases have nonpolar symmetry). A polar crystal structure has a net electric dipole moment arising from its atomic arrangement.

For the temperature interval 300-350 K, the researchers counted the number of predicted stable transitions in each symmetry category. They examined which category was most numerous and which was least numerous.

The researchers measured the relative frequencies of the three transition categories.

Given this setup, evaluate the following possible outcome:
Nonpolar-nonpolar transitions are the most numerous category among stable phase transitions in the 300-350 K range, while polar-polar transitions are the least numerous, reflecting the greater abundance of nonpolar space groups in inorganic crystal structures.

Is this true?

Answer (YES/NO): YES